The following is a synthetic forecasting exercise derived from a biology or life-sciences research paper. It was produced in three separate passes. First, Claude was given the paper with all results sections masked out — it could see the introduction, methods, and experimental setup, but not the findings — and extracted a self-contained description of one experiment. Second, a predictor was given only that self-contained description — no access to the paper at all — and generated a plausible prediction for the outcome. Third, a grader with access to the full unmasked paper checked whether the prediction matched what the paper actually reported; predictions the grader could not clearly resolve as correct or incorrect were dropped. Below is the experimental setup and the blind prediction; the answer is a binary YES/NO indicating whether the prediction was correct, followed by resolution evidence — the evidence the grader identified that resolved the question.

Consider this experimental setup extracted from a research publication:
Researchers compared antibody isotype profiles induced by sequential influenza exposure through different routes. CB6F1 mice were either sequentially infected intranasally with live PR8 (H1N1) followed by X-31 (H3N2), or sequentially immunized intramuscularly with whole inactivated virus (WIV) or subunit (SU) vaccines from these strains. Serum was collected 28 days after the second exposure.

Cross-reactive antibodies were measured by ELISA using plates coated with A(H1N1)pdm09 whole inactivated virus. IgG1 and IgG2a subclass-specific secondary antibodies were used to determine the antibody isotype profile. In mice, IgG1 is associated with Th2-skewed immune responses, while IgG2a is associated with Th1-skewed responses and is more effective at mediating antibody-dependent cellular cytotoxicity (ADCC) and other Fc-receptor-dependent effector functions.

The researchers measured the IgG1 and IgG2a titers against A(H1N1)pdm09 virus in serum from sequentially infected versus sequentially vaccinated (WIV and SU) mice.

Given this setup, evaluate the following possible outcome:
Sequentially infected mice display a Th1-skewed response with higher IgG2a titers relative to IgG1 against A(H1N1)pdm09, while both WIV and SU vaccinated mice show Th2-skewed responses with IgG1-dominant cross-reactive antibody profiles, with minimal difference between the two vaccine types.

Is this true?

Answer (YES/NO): NO